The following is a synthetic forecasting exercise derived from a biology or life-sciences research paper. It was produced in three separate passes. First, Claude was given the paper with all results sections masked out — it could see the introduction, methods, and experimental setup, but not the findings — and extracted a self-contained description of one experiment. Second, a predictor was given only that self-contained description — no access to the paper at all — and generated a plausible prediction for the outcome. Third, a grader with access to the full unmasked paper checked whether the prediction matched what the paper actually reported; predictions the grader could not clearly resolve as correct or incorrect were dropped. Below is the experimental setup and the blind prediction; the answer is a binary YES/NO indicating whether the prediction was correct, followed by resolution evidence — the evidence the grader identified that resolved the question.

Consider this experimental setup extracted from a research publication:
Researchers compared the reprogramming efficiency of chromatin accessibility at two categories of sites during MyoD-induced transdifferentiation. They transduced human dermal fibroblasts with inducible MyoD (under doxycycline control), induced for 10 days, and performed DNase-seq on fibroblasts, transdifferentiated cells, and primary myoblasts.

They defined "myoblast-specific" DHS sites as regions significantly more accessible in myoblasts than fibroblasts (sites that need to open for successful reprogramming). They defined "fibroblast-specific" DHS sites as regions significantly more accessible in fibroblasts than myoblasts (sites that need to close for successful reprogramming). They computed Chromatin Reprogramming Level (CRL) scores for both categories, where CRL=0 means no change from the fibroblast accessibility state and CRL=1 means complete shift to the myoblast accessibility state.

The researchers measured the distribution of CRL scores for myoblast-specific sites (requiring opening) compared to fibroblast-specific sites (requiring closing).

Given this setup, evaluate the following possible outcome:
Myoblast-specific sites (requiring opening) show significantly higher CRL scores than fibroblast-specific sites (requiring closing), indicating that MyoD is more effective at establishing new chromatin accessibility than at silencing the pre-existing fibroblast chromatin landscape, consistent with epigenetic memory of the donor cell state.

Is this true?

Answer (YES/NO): NO